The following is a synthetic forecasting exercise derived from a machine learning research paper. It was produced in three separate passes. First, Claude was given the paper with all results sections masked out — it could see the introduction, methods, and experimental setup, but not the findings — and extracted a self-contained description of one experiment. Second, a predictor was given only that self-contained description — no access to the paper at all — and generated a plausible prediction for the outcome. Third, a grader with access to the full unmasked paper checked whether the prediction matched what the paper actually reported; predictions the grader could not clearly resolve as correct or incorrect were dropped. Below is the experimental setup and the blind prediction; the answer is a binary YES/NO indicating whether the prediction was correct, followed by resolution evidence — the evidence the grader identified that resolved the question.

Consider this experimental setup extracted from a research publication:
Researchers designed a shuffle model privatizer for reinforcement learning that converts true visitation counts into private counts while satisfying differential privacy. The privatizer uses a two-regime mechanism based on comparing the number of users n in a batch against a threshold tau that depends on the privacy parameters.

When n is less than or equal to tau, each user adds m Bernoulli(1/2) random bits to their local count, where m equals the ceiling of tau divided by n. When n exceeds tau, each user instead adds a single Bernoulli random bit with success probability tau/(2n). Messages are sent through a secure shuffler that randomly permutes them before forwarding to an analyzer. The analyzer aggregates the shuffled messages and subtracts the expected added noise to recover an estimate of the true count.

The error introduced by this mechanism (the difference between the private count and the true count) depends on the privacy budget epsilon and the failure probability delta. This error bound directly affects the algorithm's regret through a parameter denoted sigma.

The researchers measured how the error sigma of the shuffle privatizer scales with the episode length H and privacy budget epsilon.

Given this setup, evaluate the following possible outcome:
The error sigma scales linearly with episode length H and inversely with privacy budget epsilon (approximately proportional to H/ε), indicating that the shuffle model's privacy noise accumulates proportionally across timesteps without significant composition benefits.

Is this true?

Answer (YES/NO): YES